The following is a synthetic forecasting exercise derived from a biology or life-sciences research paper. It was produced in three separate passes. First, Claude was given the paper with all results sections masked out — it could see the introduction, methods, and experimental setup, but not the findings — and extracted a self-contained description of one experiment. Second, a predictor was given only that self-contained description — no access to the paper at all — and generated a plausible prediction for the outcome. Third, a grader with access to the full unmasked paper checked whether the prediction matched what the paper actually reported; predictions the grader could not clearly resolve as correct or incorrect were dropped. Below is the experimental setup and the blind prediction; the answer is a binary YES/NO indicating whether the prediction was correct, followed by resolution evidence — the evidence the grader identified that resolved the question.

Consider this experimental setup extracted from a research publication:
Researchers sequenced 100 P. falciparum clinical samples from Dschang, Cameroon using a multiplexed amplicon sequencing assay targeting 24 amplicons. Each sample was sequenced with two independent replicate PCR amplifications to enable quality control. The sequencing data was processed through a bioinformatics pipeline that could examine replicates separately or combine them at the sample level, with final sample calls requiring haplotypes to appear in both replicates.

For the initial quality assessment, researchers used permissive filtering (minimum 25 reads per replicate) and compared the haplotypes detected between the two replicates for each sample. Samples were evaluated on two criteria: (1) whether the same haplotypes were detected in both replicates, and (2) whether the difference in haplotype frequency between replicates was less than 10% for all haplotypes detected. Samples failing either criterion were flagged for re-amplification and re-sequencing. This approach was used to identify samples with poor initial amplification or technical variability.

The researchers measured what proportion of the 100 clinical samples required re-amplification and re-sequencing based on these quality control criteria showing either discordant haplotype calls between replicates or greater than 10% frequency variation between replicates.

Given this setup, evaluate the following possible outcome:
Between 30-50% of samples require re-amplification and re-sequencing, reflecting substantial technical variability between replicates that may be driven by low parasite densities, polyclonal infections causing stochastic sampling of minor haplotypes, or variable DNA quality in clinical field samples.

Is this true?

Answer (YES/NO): YES